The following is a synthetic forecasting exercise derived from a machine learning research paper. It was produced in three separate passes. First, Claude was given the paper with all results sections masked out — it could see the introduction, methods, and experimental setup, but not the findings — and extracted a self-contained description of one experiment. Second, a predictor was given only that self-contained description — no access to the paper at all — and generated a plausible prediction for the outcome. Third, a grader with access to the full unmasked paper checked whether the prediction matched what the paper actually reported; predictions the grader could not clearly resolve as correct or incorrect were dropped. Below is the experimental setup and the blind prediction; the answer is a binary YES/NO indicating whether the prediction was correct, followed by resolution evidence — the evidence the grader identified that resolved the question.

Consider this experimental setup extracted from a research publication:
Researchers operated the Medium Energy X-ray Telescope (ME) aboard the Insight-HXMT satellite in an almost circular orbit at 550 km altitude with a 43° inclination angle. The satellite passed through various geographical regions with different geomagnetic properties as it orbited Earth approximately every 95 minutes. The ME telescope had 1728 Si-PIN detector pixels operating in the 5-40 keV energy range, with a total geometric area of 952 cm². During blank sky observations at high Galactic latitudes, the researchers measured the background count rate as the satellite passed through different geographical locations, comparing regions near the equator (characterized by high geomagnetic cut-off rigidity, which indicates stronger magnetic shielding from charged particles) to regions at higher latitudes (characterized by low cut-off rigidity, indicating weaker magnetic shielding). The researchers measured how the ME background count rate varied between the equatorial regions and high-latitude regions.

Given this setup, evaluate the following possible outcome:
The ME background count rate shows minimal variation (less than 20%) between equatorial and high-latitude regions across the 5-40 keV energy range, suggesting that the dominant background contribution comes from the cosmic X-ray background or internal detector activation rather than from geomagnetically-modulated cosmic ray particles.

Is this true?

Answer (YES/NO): NO